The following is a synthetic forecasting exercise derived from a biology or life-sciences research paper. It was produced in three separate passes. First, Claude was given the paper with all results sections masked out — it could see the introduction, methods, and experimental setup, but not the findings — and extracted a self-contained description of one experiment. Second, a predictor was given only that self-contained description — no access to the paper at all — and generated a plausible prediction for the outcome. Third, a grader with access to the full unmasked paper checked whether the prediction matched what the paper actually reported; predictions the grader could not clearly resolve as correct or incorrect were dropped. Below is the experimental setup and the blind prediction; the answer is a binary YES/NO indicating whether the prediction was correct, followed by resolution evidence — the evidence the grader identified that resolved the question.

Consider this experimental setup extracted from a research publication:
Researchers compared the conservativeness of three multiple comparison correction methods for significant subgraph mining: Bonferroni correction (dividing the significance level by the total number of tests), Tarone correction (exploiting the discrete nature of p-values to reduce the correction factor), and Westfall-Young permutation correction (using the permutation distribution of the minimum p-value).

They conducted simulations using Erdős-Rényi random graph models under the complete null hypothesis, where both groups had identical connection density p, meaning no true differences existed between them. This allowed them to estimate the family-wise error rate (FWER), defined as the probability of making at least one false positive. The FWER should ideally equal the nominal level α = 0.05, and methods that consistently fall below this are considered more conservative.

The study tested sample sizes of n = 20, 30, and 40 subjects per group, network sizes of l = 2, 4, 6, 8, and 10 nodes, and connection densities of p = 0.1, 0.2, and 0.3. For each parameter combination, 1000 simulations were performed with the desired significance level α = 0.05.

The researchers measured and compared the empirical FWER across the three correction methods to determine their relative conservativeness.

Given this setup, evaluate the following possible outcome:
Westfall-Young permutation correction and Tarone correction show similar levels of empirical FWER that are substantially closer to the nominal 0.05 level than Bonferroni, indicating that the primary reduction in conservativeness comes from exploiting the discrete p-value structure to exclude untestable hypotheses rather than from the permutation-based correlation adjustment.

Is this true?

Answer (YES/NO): NO